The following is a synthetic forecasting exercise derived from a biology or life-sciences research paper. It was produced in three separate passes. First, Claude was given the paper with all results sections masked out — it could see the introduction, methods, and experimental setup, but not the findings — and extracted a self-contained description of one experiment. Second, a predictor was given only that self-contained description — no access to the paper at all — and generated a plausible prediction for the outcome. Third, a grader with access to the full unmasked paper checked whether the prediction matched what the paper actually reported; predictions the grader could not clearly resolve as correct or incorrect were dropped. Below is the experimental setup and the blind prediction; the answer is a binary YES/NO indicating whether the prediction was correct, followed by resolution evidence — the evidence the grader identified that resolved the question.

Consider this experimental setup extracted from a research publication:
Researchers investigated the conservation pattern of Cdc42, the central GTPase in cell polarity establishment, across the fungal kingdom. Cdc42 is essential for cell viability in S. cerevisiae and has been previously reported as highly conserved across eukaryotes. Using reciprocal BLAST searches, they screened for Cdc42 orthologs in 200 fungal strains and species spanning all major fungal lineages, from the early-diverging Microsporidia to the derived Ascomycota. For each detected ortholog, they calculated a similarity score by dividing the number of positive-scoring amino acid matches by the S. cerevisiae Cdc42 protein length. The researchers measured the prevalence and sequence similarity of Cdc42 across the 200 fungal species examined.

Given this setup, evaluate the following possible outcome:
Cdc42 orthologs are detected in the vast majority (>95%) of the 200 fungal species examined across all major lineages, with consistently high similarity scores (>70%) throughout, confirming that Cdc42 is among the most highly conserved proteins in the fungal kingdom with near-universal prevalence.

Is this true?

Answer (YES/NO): NO